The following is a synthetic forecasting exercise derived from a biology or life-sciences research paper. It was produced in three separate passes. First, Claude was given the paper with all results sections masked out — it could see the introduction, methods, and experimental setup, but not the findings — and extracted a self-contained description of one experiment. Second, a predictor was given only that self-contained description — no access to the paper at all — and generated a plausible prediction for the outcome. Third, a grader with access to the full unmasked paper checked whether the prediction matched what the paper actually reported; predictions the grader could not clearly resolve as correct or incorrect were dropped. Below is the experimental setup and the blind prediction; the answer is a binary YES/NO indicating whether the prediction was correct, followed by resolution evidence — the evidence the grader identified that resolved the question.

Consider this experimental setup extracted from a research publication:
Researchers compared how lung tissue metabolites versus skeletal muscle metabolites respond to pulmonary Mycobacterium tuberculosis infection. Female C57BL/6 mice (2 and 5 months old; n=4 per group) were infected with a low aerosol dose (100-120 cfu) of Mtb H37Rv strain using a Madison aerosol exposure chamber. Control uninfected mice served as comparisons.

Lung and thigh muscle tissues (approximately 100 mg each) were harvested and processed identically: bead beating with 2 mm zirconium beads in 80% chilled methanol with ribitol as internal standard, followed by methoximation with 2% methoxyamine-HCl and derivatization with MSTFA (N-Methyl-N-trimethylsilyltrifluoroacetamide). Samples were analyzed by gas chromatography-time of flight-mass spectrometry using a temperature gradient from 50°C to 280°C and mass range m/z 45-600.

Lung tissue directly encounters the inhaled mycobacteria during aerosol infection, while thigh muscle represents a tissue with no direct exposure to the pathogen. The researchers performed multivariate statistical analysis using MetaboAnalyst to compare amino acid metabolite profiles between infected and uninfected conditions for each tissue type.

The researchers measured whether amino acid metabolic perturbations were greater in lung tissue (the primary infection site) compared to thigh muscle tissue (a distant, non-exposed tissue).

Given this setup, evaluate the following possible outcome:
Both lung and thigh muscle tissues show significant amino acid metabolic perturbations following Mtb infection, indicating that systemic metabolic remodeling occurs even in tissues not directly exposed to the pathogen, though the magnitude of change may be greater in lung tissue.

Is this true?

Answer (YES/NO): YES